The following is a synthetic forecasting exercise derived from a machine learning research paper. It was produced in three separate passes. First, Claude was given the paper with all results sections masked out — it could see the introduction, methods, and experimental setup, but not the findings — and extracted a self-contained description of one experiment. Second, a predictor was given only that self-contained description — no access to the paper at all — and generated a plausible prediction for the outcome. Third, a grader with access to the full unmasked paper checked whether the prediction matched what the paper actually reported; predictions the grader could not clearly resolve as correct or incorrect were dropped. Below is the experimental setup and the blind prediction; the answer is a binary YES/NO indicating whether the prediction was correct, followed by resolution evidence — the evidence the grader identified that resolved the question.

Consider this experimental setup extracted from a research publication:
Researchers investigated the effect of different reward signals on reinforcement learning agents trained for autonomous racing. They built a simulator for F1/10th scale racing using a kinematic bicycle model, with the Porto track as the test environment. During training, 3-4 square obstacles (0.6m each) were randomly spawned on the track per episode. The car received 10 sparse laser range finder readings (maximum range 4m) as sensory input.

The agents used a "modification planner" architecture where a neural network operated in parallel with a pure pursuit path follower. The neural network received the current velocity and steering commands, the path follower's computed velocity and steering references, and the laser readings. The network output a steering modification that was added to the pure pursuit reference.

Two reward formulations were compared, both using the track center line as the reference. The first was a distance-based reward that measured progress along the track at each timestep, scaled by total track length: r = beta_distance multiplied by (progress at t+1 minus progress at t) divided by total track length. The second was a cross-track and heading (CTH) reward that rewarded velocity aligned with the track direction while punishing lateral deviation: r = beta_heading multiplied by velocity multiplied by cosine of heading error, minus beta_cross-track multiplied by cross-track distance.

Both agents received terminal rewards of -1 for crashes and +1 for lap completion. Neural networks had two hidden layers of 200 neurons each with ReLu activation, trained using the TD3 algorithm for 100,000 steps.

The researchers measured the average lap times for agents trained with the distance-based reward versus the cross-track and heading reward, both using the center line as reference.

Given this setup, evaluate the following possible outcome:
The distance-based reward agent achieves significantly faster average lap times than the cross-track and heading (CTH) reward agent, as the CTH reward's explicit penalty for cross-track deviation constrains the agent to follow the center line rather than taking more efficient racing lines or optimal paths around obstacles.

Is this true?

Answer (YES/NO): NO